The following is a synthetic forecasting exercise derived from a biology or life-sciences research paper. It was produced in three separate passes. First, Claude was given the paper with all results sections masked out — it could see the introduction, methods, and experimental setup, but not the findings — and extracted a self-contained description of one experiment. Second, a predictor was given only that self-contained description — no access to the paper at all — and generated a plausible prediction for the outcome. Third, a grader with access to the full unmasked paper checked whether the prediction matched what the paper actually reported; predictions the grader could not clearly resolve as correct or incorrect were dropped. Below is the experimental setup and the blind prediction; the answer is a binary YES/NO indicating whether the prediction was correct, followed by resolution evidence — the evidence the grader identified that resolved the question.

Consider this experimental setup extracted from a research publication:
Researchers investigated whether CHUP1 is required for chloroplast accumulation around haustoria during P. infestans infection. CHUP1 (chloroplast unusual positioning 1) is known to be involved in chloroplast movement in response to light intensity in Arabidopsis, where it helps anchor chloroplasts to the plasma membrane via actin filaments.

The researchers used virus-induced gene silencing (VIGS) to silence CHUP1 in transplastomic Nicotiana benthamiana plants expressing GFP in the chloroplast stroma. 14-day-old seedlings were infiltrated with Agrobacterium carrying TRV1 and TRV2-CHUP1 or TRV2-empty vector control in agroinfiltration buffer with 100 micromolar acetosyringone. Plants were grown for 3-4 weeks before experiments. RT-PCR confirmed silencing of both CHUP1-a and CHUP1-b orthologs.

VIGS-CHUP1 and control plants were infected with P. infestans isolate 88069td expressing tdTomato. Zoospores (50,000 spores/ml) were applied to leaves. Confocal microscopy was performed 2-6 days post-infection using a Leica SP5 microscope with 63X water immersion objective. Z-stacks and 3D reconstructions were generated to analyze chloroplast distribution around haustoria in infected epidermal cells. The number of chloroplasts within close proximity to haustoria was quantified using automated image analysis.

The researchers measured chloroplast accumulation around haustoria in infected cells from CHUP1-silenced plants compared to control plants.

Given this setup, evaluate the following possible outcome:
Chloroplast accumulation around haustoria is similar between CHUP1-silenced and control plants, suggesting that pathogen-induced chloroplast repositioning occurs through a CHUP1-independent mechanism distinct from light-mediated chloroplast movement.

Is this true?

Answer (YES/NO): NO